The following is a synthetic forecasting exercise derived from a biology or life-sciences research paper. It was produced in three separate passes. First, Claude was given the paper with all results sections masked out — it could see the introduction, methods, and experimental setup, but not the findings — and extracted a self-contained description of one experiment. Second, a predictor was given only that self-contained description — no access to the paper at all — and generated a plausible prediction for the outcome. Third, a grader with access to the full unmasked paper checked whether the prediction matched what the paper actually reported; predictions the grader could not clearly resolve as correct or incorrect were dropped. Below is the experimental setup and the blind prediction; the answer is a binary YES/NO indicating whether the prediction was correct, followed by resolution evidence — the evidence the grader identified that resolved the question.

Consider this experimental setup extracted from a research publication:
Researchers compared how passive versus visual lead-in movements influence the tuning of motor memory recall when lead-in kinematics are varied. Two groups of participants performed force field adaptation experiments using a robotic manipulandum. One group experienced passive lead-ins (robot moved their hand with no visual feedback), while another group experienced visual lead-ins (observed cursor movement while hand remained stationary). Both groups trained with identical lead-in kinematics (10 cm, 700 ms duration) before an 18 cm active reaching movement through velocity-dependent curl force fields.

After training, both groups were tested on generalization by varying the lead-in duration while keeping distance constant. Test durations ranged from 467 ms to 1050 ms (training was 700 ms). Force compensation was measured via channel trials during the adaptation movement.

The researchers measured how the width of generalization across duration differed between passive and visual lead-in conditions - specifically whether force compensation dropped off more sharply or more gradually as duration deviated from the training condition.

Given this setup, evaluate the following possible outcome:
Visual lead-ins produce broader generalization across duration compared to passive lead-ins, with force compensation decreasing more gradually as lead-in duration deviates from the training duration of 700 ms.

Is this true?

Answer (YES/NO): YES